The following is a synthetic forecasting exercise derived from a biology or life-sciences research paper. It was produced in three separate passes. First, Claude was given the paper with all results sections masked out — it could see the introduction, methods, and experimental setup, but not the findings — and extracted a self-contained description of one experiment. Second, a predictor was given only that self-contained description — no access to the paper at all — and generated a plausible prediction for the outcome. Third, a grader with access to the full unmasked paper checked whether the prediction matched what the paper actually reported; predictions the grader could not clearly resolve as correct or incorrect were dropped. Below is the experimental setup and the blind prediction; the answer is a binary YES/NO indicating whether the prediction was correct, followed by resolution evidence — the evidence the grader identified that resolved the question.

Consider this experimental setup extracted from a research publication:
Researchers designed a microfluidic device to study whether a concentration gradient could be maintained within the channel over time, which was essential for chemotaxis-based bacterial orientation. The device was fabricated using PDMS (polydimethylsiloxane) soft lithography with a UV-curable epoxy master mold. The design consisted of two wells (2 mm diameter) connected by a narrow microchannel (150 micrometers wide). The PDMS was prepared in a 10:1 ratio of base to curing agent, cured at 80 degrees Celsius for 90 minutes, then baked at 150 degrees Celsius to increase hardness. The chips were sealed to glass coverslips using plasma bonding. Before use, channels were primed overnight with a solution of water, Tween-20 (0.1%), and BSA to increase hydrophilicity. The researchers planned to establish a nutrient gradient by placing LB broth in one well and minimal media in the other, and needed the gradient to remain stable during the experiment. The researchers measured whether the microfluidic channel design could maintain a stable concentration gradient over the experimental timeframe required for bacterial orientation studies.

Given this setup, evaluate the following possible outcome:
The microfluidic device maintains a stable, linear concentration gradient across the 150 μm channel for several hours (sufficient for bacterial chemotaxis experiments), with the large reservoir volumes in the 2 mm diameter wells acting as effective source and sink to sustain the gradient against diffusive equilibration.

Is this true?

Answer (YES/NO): NO